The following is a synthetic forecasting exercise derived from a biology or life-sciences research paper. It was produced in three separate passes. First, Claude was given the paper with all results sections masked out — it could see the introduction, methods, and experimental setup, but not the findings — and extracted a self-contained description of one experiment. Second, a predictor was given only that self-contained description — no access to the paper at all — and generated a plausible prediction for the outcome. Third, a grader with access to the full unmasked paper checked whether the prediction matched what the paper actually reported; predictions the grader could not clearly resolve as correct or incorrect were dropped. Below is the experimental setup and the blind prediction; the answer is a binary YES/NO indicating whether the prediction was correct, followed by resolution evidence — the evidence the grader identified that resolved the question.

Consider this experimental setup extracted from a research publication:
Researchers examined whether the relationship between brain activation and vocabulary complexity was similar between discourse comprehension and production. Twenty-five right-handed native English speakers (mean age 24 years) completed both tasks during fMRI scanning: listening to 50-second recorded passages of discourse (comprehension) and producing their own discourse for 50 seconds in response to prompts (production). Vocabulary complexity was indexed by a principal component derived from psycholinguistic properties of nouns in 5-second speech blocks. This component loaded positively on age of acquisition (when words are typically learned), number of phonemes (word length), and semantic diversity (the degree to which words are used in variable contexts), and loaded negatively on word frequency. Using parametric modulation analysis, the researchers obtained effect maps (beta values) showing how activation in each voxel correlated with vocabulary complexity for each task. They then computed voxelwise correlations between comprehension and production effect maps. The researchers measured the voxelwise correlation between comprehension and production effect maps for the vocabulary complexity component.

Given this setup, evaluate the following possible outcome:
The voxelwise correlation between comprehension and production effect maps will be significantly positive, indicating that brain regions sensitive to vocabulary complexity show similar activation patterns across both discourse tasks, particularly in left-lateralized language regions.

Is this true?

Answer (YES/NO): NO